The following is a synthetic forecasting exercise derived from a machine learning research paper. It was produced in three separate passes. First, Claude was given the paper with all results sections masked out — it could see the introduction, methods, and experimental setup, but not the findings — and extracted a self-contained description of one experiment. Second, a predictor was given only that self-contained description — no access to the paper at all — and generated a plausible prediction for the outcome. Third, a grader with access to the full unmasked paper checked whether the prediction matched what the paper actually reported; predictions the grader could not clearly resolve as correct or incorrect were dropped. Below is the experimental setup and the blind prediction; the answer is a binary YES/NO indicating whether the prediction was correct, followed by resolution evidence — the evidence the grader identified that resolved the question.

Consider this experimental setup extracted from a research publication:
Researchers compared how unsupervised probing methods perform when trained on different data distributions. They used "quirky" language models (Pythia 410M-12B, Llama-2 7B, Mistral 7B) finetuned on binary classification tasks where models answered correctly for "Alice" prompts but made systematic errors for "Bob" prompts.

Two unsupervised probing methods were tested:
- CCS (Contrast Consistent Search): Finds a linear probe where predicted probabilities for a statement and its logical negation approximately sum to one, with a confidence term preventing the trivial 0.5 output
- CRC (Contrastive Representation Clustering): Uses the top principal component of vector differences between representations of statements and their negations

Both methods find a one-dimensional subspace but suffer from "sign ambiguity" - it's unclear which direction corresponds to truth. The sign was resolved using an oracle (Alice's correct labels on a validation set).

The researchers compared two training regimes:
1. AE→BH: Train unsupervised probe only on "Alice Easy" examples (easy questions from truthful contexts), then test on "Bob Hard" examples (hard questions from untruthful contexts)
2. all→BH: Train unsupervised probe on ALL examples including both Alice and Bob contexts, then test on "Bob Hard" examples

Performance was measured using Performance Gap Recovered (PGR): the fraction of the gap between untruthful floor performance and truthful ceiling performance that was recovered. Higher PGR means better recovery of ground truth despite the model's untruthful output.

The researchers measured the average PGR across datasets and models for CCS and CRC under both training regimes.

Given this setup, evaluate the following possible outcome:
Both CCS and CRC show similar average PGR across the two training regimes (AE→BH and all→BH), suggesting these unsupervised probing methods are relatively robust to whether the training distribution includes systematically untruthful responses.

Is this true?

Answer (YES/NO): NO